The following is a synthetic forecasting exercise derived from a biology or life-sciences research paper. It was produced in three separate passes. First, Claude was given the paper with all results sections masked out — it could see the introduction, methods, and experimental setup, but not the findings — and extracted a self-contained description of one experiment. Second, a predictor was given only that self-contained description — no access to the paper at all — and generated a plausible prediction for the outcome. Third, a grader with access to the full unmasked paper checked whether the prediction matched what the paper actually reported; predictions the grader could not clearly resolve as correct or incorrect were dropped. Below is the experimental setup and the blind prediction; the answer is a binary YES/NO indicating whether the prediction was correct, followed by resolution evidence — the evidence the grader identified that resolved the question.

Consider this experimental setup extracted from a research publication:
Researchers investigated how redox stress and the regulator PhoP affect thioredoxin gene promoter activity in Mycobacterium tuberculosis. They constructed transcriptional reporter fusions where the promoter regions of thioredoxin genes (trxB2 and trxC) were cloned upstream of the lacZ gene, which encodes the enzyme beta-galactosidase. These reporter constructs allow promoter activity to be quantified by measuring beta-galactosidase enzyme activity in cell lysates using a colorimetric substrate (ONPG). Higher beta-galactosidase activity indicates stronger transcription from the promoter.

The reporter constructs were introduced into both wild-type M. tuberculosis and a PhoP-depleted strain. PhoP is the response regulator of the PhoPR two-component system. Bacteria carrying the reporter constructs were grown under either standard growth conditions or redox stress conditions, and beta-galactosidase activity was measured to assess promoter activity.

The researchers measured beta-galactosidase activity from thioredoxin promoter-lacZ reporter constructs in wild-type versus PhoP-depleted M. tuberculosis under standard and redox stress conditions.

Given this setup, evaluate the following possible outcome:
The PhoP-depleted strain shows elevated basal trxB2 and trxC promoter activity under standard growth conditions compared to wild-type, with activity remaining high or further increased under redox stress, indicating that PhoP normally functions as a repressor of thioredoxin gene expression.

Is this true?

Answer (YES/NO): NO